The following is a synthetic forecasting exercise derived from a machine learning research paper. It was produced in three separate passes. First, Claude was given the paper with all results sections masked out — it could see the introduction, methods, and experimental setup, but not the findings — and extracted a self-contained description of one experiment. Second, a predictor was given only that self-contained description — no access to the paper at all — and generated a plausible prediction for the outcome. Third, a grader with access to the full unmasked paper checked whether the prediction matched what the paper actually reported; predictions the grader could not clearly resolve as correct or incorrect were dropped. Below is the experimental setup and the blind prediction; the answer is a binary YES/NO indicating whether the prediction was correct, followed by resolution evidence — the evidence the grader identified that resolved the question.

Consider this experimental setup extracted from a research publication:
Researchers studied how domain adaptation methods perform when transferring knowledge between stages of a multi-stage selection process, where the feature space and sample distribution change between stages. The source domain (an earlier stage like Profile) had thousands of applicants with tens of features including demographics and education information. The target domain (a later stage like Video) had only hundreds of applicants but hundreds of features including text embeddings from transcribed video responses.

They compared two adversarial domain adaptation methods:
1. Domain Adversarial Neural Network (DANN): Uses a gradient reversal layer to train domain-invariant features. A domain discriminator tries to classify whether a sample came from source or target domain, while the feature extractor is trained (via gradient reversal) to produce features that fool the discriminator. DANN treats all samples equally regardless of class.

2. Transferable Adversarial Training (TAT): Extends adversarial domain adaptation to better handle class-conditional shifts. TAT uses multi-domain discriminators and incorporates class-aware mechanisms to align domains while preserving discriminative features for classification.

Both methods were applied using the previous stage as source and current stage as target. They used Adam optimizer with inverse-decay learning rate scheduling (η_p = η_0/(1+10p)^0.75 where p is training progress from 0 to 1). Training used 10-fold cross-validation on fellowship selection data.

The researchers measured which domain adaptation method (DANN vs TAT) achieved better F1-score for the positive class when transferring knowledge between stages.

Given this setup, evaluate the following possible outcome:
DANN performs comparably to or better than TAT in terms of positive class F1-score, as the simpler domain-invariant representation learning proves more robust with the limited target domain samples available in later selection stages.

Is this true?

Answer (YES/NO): NO